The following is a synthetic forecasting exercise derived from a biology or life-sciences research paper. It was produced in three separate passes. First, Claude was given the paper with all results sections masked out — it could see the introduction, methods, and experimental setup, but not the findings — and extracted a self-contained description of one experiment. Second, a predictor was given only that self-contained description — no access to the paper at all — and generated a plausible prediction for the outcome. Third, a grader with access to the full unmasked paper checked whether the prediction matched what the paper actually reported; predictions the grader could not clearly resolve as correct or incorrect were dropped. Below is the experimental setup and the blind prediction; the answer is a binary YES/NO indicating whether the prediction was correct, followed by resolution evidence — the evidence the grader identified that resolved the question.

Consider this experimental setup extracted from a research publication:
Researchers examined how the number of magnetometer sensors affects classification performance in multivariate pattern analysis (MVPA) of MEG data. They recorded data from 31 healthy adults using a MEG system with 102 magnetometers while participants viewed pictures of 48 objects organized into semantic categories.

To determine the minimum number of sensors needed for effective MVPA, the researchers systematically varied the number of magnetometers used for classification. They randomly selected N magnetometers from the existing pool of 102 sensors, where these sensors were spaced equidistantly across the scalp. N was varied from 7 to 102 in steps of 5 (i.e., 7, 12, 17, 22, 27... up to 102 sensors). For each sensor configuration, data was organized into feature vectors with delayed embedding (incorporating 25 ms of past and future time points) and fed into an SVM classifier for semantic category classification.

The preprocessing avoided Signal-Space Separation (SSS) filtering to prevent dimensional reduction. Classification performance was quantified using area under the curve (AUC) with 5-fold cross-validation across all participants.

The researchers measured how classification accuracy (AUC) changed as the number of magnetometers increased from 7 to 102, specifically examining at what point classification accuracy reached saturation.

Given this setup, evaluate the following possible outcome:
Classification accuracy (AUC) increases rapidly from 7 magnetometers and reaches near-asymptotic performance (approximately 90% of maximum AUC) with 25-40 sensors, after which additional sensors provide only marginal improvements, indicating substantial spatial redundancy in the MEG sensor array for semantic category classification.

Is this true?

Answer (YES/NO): YES